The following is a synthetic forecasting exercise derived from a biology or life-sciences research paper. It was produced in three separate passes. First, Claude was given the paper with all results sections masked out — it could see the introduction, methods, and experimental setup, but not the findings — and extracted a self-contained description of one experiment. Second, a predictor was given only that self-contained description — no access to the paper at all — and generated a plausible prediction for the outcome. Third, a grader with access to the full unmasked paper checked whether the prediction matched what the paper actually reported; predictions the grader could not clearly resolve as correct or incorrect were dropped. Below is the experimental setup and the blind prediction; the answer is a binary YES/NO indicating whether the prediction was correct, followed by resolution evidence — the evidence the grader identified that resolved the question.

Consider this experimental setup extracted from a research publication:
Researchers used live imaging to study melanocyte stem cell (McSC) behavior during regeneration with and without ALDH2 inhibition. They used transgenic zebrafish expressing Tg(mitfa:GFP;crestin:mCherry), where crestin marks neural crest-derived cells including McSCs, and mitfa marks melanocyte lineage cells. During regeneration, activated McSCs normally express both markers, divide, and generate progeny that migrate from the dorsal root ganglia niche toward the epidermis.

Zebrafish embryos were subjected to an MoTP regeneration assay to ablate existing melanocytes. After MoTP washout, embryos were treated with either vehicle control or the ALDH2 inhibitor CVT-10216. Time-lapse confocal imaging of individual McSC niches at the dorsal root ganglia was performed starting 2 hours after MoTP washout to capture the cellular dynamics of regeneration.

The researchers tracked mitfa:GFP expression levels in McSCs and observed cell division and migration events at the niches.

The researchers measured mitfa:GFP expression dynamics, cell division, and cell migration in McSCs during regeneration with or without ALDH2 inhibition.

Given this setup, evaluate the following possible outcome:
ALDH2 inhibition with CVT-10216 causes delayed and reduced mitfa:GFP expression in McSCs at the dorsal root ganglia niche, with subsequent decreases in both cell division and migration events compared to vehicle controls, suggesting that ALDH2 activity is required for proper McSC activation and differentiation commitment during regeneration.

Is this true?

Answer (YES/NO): NO